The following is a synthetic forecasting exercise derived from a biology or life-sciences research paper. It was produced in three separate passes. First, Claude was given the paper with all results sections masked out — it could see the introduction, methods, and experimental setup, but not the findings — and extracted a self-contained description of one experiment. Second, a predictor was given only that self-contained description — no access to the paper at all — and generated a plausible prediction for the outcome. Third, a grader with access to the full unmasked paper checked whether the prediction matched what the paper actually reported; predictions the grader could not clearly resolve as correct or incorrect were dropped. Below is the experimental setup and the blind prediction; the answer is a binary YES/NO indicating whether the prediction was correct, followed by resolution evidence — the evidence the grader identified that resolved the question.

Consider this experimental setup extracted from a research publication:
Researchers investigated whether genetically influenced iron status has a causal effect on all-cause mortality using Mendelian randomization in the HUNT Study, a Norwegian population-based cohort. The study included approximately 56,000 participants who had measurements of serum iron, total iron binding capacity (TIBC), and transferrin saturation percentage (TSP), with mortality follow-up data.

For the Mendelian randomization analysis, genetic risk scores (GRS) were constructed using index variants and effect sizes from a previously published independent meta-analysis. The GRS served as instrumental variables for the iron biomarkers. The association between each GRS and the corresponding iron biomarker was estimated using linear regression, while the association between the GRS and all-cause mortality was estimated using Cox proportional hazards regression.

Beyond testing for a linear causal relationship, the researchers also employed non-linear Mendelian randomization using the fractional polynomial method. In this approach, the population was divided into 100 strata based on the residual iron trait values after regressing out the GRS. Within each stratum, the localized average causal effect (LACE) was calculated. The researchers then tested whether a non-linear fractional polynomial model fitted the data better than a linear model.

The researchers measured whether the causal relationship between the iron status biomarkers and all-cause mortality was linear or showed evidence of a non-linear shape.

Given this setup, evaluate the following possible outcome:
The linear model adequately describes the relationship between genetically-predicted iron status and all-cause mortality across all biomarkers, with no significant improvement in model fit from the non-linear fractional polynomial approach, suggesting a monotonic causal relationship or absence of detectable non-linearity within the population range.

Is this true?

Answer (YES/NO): YES